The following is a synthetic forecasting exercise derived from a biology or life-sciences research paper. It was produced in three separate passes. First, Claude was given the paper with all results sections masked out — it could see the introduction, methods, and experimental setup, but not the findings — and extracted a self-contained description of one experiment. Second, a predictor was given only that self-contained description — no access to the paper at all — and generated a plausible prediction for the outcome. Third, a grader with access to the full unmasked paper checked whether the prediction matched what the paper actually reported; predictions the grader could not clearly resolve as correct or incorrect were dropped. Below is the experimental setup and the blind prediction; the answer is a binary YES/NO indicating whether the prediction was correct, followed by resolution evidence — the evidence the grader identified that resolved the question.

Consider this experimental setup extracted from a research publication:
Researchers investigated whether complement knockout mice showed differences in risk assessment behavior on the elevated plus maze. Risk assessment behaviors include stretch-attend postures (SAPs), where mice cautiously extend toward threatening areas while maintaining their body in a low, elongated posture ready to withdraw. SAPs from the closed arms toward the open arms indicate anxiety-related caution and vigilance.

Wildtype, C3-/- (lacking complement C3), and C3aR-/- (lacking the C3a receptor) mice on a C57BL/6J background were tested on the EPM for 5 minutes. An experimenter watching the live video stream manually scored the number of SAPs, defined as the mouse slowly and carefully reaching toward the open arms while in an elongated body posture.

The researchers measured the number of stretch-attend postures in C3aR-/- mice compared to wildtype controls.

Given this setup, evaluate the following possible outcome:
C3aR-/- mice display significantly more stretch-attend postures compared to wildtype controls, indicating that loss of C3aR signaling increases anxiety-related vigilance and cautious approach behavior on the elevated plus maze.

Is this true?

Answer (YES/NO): YES